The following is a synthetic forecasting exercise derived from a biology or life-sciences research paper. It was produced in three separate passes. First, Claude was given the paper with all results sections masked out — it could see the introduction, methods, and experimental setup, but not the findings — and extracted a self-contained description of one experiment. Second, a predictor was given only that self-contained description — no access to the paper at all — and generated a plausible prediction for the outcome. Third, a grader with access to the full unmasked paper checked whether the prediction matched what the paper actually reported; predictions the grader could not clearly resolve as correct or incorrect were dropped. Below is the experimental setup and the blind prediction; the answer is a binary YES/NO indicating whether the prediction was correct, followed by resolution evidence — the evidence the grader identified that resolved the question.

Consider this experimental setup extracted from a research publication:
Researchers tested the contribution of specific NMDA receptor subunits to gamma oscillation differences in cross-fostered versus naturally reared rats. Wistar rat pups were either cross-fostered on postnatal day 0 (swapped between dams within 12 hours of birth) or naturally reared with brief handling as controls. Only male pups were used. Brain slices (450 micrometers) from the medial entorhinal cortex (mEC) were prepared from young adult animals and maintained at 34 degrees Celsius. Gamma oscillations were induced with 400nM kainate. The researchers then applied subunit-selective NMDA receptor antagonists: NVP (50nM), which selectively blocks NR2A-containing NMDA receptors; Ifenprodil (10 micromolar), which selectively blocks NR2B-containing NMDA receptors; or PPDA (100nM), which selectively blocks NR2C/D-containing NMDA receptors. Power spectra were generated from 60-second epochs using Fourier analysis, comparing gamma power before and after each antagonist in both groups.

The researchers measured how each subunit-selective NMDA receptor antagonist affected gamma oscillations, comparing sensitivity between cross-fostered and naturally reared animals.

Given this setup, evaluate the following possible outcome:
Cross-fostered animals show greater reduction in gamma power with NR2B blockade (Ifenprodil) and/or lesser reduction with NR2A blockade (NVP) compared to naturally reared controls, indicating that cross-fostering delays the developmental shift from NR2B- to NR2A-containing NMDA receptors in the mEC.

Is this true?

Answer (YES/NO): NO